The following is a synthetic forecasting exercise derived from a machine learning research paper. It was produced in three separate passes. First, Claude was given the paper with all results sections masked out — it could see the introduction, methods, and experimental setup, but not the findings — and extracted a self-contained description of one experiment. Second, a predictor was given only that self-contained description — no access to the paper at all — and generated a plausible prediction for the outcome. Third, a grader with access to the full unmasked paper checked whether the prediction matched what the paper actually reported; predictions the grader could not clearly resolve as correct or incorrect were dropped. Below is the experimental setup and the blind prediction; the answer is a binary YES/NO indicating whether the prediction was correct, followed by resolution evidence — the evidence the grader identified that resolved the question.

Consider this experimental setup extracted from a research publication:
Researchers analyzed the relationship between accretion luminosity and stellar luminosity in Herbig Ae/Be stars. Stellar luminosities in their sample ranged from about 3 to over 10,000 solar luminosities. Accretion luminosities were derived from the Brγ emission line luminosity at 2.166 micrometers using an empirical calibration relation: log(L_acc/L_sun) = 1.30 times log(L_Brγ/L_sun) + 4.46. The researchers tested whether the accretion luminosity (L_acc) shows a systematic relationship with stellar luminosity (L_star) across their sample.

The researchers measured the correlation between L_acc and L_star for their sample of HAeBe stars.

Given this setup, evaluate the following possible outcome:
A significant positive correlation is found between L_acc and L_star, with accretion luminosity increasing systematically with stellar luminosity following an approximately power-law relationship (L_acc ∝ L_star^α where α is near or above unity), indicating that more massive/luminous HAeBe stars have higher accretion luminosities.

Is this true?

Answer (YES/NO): YES